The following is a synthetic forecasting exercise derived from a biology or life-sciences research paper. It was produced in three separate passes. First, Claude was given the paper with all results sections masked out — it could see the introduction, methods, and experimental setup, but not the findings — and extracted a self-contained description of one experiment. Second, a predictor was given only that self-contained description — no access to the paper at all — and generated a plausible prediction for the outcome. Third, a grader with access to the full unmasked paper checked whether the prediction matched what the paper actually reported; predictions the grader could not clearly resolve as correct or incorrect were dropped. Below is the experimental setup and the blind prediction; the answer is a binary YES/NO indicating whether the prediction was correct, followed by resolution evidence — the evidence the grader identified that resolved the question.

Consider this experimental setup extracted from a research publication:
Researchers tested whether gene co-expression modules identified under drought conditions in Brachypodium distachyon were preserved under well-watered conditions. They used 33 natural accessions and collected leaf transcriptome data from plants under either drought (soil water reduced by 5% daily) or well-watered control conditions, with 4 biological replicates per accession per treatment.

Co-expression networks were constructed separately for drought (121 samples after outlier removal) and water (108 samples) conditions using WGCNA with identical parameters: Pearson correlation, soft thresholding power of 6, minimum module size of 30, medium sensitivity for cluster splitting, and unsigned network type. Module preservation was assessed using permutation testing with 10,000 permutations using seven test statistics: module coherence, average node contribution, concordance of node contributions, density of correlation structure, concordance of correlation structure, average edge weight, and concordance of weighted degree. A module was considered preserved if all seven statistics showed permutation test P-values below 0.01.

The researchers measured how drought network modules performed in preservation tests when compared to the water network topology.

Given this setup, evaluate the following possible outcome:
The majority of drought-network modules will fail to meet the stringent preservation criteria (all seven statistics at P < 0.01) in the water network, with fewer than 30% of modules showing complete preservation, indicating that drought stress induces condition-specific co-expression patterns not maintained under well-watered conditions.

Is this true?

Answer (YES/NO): NO